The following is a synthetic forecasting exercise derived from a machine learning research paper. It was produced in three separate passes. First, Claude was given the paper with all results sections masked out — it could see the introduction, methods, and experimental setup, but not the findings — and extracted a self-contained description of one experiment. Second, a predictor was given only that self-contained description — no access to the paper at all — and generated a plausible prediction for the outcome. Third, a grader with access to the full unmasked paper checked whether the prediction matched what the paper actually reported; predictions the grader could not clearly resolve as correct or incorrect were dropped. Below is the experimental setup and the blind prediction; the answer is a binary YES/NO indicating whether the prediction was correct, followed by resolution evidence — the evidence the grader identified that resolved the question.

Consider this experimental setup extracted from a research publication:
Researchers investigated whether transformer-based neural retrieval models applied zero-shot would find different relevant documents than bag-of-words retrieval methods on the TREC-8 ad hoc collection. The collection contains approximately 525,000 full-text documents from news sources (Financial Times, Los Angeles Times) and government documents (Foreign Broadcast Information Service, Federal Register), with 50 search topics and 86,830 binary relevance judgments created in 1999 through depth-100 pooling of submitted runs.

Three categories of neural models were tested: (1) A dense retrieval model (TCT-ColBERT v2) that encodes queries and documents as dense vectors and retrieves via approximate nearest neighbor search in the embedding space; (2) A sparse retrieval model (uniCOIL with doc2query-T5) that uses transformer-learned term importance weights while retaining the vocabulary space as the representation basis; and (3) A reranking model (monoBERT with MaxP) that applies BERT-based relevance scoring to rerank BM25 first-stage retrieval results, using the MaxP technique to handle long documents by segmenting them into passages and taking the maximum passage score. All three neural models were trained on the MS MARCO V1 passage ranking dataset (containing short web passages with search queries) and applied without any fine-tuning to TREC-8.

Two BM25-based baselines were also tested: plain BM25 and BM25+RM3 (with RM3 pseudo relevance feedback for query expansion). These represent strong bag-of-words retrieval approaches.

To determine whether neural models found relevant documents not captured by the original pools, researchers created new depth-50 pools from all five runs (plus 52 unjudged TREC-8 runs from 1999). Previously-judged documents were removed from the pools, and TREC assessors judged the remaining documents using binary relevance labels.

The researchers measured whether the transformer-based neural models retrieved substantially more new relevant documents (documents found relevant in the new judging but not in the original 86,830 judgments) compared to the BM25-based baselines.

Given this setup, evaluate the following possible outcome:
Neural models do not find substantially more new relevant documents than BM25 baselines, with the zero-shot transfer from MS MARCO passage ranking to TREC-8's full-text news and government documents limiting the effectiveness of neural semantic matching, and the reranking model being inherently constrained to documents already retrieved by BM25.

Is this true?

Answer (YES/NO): NO